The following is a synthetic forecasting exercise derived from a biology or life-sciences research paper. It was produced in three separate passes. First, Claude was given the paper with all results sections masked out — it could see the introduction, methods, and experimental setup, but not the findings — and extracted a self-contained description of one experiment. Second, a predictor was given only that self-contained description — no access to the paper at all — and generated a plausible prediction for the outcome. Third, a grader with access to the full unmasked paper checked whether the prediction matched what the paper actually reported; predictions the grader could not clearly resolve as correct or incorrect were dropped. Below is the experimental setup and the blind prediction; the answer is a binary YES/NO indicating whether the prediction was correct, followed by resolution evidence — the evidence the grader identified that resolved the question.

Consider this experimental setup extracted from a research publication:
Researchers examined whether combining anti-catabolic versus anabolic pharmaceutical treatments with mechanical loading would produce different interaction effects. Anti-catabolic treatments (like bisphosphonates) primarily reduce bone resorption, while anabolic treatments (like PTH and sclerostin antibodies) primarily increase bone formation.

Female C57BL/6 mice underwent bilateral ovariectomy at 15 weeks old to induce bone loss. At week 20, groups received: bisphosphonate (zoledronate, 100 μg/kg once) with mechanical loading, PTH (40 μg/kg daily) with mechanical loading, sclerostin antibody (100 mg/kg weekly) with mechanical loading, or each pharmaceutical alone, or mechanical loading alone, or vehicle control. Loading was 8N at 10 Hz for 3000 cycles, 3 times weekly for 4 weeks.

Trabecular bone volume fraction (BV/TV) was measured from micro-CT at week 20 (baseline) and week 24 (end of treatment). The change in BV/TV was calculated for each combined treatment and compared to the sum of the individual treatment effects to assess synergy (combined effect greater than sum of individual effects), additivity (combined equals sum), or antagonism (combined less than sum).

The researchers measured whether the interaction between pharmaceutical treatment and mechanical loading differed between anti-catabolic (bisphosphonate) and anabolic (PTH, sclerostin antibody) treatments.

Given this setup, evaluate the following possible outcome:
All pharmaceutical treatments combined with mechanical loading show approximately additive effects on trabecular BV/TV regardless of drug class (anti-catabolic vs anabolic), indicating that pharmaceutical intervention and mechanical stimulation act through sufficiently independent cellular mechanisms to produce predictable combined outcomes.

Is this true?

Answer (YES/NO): NO